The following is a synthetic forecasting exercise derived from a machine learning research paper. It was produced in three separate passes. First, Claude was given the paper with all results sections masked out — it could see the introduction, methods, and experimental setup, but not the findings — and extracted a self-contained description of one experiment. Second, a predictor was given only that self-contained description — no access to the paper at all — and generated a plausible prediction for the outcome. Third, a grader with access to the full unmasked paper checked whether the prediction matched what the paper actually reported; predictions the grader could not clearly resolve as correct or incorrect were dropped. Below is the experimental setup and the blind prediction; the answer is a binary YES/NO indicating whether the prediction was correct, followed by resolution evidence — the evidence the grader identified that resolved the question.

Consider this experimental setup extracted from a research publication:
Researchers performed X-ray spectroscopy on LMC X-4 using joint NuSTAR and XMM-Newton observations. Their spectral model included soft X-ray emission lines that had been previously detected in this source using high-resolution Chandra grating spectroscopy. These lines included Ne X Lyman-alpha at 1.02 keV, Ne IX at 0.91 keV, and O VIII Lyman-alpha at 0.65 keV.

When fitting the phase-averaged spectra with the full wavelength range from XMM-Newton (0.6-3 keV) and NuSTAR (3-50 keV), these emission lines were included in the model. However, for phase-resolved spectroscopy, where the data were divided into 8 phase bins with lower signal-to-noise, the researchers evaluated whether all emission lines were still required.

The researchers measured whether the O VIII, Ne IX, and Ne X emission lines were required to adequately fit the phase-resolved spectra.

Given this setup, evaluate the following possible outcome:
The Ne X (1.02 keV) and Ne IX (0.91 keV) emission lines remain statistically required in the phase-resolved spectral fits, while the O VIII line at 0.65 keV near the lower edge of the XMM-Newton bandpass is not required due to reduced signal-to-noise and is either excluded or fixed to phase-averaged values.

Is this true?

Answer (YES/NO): NO